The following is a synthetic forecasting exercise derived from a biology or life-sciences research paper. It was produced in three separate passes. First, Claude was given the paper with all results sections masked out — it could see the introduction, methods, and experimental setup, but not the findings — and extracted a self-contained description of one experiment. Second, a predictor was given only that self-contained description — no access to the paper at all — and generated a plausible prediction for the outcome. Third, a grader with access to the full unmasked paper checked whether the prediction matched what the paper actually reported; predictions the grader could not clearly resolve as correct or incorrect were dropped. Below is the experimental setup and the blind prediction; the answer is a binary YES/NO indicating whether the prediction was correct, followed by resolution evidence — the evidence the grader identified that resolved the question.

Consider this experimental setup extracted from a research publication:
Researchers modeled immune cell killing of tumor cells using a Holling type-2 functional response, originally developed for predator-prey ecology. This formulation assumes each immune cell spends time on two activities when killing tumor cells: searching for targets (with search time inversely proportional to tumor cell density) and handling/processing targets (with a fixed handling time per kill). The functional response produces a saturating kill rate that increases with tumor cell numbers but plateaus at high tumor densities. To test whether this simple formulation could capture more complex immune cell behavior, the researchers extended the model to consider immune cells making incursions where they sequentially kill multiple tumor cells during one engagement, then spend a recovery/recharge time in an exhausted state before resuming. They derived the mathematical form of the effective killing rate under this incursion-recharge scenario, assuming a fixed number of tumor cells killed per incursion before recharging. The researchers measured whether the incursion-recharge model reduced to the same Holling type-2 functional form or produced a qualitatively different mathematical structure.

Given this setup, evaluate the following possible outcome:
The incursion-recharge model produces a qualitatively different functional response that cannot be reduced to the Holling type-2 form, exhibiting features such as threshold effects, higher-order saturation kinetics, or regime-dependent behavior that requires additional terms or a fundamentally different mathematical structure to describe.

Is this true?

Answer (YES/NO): NO